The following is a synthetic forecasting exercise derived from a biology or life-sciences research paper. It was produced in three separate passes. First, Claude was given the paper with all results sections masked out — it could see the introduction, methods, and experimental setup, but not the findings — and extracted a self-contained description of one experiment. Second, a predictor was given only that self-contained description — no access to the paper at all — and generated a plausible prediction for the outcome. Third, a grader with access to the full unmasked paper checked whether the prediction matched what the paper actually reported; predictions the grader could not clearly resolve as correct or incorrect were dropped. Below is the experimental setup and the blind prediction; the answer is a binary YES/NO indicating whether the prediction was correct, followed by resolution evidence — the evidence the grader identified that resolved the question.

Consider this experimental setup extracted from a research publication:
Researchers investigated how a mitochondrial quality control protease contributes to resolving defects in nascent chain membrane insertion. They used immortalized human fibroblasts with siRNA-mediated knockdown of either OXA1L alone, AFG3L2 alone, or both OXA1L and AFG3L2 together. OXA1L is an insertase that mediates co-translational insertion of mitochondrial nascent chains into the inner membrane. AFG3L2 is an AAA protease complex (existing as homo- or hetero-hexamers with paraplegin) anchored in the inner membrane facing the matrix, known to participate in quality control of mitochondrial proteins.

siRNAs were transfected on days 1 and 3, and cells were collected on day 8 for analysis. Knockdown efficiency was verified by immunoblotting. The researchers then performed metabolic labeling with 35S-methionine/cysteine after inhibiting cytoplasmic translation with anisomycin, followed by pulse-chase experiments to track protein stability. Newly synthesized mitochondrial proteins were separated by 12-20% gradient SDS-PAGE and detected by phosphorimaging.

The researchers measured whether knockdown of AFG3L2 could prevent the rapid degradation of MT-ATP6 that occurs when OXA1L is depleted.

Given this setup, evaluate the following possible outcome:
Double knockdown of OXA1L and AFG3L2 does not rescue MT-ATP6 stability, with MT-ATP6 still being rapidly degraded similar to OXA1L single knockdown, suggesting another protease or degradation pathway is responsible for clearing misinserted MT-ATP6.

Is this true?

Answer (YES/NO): NO